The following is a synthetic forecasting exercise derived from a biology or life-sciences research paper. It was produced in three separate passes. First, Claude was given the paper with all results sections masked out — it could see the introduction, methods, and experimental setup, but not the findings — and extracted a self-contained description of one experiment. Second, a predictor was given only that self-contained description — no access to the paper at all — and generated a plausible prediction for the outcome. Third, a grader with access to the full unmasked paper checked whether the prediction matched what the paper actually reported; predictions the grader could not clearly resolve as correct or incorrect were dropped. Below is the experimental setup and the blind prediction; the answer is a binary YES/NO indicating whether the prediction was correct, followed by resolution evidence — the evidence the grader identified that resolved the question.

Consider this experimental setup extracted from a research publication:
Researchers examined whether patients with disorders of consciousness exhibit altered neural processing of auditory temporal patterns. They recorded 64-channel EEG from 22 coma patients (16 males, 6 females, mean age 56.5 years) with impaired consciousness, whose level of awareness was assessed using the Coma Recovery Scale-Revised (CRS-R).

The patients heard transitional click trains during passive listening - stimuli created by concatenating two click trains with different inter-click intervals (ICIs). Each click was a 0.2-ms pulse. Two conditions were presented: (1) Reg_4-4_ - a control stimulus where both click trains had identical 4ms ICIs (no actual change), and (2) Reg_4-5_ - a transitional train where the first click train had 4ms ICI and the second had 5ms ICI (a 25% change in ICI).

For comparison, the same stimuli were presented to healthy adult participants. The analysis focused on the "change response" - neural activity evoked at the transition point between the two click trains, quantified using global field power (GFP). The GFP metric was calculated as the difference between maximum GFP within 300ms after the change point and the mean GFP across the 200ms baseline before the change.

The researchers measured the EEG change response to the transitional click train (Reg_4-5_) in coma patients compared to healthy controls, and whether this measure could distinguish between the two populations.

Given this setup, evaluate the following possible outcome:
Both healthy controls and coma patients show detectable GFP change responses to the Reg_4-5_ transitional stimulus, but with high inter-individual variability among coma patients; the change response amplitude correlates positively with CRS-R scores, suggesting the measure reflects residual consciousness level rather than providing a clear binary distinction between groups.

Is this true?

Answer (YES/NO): NO